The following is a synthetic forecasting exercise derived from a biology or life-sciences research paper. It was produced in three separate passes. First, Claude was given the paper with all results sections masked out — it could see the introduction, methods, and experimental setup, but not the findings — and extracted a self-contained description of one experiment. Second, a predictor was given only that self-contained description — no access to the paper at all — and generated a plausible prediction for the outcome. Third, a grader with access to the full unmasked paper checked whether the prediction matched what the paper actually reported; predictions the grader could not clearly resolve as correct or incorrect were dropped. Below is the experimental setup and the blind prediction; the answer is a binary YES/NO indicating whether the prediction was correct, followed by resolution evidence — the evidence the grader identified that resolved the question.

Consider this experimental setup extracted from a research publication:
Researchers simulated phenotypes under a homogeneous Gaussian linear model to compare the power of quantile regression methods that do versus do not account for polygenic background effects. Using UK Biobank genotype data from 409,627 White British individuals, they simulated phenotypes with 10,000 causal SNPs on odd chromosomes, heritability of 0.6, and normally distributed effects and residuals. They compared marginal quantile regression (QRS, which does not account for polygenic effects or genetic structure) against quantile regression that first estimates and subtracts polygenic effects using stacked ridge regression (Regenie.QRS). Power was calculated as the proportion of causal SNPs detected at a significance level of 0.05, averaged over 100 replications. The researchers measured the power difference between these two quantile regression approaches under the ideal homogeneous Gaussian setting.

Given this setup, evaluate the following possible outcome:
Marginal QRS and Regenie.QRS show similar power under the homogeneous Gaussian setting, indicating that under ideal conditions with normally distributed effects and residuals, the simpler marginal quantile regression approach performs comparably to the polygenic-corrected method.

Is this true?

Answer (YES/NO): NO